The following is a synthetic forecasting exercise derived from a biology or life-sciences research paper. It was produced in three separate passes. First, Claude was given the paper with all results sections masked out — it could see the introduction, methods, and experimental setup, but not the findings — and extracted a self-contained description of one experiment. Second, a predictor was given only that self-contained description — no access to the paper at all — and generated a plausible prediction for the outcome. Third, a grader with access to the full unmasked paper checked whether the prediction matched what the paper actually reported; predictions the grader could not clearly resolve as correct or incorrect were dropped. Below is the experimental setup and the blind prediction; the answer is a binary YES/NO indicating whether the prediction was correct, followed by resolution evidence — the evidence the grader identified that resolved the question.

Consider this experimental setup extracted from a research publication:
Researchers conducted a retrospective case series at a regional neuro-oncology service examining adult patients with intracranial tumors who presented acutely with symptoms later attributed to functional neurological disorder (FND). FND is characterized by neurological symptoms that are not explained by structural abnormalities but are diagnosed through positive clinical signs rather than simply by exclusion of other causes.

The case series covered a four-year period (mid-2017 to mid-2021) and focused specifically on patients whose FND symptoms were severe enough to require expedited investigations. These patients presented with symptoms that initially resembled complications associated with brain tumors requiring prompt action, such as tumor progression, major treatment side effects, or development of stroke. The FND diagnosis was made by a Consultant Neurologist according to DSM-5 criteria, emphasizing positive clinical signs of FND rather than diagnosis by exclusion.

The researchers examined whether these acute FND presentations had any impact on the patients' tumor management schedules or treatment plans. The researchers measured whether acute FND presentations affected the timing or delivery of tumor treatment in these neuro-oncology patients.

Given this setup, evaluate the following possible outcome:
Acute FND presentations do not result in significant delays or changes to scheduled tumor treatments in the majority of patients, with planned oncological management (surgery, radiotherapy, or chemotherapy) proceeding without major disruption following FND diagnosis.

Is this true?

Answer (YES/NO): NO